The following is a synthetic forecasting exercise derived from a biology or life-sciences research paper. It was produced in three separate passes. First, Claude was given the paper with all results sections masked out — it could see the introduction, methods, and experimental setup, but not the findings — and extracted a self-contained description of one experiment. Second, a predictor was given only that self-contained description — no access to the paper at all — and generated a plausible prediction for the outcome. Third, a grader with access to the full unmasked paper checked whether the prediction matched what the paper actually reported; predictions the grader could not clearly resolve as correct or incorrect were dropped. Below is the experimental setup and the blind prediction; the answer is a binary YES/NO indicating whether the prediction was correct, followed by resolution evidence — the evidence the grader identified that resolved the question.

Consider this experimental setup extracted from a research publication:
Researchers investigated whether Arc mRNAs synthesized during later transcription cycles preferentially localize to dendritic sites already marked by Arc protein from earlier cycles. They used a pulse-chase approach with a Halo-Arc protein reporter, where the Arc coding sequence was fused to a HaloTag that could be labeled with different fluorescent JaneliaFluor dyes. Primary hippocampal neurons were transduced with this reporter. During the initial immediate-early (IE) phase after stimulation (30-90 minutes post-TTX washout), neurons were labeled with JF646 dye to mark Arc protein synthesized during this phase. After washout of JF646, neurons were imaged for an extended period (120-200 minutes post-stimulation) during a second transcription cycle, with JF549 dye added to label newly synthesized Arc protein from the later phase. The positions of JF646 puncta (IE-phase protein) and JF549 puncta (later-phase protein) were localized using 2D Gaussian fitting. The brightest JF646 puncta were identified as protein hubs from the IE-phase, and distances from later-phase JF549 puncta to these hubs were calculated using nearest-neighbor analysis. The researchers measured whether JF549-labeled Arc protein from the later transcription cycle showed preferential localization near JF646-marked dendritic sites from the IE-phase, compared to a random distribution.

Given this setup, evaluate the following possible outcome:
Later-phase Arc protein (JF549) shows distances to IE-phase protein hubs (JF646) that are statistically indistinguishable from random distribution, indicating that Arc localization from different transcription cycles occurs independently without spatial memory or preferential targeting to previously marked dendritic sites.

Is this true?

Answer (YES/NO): NO